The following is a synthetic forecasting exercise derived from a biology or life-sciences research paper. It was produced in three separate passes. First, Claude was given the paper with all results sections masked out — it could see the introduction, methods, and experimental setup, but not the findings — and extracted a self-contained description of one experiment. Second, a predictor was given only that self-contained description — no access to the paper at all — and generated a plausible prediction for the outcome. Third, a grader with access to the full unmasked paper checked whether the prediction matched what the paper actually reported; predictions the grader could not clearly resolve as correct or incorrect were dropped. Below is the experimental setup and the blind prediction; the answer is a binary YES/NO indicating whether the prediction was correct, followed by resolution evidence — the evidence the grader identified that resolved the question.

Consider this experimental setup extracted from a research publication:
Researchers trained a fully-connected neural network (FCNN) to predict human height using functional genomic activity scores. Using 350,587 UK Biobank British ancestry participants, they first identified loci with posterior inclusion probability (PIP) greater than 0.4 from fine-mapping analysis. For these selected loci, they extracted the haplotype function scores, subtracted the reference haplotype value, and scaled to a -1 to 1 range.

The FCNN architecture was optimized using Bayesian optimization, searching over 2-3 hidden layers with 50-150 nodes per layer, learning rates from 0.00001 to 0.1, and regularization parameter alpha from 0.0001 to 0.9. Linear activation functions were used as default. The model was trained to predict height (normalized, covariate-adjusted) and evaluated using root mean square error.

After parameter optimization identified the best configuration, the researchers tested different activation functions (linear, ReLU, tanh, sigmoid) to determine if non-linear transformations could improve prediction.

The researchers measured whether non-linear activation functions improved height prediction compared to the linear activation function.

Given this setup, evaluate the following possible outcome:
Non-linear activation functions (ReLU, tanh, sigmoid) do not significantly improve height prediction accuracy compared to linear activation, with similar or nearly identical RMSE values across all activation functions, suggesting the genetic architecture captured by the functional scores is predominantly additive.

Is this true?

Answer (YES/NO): NO